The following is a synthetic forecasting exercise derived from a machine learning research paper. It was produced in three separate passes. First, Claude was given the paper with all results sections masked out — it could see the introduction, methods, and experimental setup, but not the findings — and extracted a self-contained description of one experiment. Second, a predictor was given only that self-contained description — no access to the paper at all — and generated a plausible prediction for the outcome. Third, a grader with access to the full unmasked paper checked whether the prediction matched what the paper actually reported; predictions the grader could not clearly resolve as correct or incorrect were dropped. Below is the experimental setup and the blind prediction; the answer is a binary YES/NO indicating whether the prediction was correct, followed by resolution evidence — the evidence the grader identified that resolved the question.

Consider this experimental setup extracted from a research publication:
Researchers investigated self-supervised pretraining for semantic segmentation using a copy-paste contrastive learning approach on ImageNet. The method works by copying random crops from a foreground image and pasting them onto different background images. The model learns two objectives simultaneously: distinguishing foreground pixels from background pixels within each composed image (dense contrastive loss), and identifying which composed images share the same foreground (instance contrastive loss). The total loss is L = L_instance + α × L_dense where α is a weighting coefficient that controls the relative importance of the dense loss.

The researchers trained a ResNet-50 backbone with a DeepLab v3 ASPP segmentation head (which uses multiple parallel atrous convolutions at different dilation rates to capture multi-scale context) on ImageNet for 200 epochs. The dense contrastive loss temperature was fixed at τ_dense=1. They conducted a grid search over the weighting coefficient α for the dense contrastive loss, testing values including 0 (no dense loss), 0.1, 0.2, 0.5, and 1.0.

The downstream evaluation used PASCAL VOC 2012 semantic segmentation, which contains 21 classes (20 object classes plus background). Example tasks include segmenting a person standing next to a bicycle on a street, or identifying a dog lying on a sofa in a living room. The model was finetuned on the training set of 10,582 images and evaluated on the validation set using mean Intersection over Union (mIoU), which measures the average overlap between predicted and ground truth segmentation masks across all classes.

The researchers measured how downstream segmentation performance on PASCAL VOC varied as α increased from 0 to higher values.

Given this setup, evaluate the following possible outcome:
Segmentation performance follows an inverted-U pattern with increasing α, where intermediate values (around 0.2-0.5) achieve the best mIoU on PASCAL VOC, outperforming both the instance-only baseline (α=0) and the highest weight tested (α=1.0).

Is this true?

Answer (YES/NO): YES